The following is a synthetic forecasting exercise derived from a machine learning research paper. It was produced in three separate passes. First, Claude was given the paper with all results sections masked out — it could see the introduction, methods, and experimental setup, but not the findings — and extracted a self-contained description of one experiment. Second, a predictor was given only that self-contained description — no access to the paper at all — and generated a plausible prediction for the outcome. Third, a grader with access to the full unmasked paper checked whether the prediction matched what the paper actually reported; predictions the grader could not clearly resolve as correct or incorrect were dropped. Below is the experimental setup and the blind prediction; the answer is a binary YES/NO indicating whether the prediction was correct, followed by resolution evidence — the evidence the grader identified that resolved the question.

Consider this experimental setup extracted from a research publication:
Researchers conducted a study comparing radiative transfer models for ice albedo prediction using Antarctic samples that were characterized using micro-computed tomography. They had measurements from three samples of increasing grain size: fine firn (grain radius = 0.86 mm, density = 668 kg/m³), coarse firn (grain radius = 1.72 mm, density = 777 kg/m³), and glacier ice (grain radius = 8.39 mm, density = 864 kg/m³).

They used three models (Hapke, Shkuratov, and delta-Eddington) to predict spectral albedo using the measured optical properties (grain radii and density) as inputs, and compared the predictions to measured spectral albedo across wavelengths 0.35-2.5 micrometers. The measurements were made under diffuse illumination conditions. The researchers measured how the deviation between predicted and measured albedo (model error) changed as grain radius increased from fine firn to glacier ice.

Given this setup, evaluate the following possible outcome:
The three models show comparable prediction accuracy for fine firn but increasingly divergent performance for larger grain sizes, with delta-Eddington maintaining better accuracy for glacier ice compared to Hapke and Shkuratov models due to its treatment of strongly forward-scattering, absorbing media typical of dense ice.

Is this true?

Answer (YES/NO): NO